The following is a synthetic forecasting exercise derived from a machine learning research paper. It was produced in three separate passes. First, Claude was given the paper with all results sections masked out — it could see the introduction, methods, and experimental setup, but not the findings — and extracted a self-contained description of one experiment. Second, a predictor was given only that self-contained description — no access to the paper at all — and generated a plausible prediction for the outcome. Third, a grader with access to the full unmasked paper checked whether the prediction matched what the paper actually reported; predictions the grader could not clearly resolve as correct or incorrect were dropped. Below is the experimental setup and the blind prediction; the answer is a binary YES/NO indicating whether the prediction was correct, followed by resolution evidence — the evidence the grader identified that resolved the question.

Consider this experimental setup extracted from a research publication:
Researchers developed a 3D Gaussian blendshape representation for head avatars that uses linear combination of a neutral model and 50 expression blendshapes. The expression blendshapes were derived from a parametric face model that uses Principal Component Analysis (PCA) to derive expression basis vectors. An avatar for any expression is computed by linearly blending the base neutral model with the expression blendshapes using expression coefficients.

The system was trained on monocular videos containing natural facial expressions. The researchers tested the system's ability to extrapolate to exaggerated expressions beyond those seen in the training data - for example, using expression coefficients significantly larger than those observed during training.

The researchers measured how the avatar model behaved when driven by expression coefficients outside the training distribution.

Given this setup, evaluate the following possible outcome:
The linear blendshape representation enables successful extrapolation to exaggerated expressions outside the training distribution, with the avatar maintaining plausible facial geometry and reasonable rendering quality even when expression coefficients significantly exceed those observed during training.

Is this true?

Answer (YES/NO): NO